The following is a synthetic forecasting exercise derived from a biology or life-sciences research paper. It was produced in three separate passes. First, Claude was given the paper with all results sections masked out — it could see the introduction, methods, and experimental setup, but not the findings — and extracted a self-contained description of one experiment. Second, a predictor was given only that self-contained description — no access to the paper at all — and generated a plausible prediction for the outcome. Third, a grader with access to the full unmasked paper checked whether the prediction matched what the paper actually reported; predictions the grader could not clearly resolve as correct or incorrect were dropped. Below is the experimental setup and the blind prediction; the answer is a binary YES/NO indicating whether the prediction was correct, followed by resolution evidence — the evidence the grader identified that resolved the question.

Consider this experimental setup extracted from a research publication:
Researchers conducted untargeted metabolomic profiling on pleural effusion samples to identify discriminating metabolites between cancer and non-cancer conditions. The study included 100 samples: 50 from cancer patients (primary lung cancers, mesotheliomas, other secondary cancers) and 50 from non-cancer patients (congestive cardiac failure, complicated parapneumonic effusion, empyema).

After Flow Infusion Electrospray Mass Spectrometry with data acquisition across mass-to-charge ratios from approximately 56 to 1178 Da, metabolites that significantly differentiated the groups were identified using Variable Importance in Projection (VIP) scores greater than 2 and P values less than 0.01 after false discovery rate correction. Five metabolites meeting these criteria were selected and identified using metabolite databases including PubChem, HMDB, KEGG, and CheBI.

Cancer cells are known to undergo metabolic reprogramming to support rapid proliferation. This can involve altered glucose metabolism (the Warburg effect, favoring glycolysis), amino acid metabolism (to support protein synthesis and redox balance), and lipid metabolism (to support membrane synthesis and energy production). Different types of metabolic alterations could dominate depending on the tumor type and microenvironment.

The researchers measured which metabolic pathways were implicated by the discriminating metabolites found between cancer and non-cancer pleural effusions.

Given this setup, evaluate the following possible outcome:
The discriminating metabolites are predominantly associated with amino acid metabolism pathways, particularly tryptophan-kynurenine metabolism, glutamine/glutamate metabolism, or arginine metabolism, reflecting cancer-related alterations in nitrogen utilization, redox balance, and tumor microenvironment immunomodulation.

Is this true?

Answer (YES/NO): NO